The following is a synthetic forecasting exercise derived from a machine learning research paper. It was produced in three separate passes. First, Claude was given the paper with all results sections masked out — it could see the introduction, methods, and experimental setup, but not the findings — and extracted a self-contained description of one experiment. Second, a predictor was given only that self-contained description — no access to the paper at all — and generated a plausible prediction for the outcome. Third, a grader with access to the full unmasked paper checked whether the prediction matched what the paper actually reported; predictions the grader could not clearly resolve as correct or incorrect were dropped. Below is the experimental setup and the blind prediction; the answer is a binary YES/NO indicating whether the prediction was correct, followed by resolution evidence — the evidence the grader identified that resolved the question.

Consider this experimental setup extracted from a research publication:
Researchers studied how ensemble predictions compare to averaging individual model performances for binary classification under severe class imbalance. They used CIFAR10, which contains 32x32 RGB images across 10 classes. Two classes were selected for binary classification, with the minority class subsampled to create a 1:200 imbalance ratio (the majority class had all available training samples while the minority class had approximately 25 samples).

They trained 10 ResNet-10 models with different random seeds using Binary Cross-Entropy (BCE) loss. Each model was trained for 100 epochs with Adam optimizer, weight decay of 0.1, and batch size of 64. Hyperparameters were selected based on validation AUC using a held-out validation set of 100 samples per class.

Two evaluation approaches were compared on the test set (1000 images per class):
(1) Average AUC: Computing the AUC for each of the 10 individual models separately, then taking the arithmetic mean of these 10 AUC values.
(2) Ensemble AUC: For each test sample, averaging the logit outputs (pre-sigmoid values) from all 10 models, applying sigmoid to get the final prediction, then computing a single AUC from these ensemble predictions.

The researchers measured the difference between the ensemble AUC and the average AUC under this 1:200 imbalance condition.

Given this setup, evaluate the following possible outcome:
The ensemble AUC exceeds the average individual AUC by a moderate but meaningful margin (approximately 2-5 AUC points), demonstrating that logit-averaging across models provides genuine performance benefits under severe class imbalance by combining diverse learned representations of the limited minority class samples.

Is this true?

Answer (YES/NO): NO